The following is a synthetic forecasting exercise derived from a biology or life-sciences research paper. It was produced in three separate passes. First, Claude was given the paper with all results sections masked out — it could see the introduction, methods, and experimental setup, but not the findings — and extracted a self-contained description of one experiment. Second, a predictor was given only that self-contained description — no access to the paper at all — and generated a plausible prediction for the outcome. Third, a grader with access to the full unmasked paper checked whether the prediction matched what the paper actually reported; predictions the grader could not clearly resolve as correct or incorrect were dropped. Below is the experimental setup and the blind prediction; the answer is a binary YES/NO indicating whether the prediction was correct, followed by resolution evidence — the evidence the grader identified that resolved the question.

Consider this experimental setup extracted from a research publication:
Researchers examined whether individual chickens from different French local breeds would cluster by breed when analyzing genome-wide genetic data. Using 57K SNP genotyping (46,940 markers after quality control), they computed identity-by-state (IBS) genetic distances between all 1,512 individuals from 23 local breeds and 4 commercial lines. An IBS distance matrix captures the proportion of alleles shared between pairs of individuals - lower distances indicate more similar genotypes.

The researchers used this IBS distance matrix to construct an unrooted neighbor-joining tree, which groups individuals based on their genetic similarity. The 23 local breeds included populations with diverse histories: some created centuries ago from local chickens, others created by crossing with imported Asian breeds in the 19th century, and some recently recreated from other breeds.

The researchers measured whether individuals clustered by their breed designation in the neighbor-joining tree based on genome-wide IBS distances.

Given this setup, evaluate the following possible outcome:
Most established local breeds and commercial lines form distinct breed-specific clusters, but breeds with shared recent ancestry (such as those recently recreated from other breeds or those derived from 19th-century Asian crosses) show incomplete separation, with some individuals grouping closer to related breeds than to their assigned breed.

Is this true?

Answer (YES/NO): YES